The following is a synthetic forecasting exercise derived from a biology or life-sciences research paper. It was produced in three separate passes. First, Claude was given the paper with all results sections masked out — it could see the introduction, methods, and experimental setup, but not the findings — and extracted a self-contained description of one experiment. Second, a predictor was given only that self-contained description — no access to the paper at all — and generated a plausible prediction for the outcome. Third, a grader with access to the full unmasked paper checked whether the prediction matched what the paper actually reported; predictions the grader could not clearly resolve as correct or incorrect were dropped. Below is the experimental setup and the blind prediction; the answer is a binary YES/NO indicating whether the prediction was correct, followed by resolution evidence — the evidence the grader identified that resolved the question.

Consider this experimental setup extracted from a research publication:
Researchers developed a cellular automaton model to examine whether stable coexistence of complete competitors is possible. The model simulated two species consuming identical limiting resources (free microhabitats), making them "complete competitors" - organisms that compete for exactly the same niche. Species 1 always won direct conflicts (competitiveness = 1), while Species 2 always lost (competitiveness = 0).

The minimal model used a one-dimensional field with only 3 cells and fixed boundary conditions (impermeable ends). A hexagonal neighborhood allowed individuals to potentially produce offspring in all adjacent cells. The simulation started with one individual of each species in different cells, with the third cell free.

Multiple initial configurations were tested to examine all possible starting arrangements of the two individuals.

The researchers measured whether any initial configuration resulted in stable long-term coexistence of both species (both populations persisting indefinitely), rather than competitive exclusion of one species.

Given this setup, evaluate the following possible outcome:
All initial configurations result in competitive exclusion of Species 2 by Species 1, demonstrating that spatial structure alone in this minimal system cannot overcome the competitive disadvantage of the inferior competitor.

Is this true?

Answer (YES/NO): NO